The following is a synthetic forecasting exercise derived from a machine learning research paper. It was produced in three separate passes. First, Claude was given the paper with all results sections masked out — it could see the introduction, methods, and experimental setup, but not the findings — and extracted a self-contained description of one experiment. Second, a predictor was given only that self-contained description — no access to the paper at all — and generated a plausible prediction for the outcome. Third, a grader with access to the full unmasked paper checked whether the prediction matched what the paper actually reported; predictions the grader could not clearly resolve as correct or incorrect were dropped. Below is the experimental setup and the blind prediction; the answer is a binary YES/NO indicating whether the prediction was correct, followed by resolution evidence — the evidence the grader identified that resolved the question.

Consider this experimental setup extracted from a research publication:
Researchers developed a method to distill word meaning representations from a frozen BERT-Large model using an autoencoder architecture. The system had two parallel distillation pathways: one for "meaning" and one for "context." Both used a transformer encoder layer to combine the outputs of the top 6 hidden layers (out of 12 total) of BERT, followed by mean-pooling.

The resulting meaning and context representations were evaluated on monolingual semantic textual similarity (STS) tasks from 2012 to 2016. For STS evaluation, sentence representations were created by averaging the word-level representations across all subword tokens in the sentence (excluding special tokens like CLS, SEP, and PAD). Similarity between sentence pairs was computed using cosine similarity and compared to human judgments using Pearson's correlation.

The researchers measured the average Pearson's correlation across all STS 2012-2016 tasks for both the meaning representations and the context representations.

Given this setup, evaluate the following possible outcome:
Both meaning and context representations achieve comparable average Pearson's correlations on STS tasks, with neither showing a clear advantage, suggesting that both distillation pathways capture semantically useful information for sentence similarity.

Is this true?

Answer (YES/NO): NO